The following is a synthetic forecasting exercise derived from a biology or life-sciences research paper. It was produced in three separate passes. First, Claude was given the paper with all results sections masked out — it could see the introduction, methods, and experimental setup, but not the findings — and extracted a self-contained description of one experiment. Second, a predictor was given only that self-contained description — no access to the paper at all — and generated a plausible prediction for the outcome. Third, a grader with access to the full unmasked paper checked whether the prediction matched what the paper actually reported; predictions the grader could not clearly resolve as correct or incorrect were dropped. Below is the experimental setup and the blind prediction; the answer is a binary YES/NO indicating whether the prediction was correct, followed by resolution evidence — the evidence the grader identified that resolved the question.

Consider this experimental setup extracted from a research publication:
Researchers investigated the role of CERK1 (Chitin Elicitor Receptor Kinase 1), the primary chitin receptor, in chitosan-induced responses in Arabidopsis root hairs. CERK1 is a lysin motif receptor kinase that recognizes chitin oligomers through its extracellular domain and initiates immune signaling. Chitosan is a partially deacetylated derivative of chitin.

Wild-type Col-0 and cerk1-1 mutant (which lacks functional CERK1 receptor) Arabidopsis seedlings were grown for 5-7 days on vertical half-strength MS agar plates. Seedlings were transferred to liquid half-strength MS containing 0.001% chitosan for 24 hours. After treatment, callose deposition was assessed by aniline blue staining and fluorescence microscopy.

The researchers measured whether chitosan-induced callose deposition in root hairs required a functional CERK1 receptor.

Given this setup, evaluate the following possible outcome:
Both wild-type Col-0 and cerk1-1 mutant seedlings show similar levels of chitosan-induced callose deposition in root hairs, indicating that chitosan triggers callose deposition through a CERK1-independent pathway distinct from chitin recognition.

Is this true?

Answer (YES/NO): YES